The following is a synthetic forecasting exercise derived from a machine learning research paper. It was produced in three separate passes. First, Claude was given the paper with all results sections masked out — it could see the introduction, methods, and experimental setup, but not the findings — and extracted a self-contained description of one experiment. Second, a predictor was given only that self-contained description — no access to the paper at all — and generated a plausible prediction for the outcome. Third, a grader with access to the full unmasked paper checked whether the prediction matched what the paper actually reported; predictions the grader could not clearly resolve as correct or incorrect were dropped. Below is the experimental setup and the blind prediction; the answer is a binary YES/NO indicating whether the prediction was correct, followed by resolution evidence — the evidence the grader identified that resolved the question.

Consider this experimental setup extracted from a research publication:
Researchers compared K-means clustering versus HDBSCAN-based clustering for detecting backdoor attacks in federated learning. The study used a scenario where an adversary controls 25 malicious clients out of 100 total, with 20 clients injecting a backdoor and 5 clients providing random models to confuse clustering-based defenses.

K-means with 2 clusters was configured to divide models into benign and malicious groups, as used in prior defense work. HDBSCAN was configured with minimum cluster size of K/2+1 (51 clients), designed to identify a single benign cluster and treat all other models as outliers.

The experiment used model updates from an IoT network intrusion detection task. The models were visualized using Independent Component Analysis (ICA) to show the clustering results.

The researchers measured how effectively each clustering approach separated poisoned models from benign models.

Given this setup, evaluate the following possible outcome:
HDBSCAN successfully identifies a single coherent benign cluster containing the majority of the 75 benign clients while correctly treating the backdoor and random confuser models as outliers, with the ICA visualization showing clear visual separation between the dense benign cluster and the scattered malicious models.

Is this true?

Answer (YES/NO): YES